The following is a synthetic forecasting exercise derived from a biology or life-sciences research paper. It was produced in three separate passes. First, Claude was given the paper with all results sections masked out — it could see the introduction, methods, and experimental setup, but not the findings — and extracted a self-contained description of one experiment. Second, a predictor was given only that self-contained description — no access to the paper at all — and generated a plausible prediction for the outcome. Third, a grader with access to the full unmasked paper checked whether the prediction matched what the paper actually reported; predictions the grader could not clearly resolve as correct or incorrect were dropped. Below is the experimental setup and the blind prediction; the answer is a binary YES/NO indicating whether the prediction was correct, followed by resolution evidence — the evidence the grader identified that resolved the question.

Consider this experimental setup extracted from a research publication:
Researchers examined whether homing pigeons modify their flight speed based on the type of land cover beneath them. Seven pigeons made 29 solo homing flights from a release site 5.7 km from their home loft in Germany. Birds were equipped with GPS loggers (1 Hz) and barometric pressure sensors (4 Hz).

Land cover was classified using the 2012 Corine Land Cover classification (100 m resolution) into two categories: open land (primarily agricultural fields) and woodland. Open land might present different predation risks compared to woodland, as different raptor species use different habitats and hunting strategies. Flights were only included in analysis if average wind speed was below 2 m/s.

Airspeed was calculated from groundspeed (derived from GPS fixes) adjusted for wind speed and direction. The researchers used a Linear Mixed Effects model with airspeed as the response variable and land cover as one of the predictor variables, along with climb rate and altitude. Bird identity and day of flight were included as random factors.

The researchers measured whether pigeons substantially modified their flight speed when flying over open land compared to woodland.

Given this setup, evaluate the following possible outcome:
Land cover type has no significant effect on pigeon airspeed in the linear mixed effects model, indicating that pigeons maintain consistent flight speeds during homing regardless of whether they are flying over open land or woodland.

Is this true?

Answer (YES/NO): NO